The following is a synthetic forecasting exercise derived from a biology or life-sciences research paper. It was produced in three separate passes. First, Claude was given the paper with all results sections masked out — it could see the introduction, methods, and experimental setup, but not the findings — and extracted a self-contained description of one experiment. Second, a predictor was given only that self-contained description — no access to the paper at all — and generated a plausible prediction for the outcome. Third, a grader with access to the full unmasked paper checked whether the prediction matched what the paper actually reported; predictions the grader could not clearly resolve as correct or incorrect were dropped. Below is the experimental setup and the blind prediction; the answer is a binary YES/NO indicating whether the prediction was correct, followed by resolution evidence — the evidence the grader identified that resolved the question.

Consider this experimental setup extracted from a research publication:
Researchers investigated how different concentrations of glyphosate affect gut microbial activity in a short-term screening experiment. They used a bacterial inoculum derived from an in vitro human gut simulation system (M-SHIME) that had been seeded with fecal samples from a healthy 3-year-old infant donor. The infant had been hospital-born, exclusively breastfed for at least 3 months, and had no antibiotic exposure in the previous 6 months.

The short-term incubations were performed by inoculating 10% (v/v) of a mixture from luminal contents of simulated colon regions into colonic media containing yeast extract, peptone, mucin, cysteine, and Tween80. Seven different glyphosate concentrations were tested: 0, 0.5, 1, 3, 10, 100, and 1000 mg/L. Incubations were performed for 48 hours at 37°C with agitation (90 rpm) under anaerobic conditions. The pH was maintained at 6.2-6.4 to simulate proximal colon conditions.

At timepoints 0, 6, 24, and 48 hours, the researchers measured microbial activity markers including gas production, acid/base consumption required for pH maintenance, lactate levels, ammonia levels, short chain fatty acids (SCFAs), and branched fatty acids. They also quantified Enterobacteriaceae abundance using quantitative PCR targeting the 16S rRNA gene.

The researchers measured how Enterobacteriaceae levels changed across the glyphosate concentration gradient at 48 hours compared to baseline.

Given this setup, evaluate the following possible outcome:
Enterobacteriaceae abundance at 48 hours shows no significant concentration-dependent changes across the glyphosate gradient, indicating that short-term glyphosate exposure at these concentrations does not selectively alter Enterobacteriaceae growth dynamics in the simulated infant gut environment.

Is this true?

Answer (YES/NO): YES